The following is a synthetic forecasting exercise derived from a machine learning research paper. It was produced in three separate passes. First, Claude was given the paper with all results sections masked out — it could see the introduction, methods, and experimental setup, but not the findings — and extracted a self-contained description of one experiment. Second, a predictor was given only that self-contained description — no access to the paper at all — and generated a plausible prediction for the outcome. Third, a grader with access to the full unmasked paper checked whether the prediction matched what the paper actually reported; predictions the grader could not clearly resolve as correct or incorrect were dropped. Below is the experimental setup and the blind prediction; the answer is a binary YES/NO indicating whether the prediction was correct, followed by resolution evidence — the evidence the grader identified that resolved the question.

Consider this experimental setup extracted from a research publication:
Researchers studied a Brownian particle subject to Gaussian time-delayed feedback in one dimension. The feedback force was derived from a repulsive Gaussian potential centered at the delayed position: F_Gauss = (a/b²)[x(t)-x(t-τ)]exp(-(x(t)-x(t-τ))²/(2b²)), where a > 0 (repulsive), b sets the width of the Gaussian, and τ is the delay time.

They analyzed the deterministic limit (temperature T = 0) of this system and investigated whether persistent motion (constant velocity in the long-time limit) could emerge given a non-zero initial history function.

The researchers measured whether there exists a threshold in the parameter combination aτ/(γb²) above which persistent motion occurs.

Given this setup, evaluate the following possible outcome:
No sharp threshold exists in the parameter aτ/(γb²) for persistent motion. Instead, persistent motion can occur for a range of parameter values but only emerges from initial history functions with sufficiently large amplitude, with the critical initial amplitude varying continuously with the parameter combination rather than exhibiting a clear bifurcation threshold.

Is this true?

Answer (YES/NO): NO